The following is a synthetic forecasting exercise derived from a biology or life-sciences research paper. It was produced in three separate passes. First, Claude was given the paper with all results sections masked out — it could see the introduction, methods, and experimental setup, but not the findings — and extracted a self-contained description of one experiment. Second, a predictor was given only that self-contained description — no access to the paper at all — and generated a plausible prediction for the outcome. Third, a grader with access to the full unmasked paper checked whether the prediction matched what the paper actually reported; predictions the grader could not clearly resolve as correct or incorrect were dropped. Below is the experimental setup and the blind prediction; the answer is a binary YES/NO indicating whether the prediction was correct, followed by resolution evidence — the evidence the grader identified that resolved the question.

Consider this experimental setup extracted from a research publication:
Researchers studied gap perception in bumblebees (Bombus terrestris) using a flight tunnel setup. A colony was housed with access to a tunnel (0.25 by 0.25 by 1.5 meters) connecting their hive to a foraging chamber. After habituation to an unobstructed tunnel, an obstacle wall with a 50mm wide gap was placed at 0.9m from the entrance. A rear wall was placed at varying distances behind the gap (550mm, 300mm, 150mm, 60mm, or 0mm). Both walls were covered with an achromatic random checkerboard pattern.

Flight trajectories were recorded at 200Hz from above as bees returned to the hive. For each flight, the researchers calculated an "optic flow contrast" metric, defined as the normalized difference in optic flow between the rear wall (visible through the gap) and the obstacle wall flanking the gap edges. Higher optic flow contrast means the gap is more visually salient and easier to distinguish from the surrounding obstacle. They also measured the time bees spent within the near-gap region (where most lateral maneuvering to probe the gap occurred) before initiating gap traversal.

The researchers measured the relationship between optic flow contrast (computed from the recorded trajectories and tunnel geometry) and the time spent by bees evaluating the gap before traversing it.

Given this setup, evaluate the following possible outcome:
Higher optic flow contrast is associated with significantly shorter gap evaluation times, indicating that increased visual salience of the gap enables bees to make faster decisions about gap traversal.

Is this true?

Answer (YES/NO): YES